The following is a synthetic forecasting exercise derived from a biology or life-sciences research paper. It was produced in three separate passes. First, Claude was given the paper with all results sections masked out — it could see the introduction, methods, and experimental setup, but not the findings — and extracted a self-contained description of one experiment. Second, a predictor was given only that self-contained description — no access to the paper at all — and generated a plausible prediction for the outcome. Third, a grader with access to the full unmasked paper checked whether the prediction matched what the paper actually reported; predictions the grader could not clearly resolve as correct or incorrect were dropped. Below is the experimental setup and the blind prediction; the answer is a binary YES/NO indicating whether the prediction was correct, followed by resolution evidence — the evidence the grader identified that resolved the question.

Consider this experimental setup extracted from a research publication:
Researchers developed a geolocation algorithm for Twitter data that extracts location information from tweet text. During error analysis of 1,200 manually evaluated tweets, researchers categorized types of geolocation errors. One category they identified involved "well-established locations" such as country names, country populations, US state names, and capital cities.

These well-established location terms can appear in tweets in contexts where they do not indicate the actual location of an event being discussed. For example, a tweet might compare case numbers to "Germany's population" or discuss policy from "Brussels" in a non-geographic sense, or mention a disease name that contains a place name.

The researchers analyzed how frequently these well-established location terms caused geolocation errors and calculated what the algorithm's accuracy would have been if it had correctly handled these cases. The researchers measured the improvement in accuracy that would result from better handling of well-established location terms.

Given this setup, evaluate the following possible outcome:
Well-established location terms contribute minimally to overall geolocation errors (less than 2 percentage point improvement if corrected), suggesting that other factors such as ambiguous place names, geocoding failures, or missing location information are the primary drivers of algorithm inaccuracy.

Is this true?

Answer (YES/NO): NO